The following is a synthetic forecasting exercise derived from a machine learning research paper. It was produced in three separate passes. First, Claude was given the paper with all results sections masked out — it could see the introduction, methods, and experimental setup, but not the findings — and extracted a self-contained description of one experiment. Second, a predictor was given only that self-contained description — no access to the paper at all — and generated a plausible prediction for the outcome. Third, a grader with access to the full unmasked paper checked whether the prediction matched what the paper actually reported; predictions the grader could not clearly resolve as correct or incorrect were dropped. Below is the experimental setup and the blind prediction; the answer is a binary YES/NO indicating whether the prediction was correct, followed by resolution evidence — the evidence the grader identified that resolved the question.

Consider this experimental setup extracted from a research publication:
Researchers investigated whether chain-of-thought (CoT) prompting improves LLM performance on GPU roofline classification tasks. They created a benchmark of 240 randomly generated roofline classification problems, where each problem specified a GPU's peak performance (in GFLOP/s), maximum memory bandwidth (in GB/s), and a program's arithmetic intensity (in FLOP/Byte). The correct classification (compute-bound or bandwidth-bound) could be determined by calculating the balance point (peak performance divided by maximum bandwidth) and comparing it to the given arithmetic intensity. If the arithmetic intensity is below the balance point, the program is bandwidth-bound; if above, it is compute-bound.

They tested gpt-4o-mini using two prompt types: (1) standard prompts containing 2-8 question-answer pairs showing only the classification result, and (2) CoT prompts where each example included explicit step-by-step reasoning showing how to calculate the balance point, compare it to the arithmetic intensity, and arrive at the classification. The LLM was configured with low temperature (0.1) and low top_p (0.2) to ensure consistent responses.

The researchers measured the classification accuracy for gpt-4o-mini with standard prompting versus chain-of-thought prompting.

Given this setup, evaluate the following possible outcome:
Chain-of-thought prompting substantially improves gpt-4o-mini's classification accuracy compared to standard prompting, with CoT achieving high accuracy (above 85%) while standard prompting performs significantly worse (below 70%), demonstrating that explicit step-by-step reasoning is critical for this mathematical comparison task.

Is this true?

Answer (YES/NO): NO